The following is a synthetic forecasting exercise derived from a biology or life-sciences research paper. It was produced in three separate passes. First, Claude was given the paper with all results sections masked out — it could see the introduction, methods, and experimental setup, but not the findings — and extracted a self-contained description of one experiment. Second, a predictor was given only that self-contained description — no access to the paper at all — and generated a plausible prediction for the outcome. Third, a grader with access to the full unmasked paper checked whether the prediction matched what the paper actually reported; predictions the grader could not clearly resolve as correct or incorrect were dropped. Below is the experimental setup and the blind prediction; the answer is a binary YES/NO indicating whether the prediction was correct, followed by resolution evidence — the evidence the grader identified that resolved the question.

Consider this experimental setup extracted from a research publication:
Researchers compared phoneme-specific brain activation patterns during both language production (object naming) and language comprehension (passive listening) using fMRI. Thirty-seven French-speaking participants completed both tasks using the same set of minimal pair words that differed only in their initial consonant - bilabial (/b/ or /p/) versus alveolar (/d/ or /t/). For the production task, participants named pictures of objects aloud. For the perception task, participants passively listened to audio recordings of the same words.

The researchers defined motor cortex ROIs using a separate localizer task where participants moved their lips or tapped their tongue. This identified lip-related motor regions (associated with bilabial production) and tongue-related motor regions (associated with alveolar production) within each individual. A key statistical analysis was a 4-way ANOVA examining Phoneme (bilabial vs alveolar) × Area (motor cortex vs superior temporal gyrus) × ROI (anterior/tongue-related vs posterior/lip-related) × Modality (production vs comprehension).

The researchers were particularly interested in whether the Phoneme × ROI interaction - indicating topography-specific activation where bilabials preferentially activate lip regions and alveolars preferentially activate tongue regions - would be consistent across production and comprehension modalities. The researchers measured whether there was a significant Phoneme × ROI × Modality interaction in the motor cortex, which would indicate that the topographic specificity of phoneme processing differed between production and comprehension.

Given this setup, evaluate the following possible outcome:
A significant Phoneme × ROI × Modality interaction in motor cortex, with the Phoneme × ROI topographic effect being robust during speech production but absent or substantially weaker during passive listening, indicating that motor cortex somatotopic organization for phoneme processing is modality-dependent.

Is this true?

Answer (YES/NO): NO